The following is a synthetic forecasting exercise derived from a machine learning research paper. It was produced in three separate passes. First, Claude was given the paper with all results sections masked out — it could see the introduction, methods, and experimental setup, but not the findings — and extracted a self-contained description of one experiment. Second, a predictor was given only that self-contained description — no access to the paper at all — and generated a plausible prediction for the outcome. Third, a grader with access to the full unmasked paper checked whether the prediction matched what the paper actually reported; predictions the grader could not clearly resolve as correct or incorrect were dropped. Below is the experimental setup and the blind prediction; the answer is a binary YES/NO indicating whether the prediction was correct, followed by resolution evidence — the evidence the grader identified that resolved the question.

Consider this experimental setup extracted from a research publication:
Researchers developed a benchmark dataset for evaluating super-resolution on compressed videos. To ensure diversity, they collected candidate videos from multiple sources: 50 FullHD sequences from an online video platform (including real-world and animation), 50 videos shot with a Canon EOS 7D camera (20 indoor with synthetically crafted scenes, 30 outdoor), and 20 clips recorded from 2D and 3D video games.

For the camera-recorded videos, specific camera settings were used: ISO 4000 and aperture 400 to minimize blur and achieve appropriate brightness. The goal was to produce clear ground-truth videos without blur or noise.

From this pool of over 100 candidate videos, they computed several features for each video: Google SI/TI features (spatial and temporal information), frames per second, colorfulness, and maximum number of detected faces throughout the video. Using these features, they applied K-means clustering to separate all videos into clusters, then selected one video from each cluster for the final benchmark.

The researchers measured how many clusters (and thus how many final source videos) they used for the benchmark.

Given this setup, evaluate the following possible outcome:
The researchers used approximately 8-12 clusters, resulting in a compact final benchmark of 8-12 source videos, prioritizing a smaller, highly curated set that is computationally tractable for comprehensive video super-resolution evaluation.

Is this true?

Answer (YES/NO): YES